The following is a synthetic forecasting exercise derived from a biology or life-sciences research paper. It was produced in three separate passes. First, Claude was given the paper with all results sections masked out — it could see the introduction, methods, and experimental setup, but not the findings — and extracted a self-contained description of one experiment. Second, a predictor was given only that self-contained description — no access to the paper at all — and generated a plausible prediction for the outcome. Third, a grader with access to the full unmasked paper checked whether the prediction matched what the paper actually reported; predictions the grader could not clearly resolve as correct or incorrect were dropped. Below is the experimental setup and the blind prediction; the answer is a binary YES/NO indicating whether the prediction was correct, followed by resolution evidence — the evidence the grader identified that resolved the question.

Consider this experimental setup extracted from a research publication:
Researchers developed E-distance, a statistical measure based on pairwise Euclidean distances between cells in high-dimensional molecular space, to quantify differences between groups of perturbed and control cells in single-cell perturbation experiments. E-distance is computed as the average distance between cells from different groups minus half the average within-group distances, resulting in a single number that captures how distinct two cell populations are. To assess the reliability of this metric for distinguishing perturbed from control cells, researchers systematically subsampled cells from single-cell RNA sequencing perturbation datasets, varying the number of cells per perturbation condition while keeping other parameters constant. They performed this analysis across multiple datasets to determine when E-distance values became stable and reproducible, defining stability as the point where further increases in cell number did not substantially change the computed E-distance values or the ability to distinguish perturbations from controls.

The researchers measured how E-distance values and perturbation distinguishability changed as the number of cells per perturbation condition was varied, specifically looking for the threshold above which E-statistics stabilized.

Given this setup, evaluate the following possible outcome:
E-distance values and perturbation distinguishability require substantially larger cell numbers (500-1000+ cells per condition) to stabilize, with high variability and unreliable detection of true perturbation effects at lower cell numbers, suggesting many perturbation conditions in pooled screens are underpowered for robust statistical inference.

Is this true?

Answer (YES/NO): NO